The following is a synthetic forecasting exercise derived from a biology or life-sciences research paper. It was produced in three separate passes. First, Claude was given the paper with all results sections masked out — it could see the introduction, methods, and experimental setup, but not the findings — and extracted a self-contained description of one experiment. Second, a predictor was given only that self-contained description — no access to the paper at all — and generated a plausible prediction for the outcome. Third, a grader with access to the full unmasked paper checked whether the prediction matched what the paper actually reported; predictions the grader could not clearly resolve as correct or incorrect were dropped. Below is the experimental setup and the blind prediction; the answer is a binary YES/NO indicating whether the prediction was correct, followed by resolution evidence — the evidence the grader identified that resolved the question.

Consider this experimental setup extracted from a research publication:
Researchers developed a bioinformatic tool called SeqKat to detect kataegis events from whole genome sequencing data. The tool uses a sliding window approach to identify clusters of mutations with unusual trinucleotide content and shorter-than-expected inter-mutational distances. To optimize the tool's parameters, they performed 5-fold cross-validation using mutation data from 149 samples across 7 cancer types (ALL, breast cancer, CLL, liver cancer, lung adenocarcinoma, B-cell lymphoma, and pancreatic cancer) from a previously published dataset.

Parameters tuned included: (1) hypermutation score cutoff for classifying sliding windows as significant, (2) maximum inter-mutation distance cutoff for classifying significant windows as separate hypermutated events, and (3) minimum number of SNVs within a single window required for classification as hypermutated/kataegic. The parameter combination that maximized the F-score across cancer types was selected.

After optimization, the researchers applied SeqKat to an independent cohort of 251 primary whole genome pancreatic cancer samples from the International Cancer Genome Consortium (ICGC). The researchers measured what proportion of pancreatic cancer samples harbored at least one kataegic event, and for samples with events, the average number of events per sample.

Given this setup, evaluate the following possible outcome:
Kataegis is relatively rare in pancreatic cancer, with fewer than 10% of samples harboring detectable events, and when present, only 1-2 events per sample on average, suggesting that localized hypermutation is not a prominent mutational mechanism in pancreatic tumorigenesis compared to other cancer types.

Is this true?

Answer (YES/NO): NO